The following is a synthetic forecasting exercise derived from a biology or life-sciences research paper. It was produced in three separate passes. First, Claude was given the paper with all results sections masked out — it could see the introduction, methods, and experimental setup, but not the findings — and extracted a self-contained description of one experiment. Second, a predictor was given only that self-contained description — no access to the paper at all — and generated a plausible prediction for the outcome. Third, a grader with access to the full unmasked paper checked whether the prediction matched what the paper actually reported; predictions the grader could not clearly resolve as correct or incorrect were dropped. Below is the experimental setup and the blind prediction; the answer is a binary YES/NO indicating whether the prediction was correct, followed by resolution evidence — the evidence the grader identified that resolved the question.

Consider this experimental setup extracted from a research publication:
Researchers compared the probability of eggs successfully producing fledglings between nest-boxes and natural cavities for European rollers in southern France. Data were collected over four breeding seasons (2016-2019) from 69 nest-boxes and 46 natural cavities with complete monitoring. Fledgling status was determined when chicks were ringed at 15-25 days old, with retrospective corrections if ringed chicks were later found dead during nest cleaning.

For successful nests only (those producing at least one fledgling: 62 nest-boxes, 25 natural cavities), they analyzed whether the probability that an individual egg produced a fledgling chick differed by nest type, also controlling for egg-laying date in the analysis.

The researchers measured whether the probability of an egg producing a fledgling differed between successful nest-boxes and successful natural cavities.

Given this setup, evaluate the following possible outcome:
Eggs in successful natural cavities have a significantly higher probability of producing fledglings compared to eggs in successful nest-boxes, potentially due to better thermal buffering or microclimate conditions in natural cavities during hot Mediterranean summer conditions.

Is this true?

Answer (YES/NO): NO